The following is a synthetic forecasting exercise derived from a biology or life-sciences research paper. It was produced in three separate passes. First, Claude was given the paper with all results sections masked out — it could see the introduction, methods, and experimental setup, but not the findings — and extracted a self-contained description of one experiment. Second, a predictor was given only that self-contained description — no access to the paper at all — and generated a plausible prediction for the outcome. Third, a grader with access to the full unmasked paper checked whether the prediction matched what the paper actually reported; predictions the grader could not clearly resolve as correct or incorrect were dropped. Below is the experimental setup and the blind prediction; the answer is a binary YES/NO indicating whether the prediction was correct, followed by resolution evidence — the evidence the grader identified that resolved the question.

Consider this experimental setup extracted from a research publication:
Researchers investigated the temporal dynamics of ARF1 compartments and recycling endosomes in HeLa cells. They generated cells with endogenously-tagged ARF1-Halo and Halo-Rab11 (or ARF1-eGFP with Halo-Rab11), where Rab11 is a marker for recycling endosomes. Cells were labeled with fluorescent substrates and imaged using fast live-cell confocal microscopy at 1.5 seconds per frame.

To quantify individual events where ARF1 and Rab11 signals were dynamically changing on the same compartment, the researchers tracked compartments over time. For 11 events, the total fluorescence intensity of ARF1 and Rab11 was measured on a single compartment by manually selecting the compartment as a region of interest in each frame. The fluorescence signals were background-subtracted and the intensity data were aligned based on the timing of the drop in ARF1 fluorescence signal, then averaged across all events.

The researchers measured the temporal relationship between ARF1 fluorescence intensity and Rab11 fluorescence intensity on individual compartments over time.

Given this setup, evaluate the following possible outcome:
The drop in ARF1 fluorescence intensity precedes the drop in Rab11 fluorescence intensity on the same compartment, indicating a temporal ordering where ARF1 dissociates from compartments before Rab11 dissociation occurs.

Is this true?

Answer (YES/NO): NO